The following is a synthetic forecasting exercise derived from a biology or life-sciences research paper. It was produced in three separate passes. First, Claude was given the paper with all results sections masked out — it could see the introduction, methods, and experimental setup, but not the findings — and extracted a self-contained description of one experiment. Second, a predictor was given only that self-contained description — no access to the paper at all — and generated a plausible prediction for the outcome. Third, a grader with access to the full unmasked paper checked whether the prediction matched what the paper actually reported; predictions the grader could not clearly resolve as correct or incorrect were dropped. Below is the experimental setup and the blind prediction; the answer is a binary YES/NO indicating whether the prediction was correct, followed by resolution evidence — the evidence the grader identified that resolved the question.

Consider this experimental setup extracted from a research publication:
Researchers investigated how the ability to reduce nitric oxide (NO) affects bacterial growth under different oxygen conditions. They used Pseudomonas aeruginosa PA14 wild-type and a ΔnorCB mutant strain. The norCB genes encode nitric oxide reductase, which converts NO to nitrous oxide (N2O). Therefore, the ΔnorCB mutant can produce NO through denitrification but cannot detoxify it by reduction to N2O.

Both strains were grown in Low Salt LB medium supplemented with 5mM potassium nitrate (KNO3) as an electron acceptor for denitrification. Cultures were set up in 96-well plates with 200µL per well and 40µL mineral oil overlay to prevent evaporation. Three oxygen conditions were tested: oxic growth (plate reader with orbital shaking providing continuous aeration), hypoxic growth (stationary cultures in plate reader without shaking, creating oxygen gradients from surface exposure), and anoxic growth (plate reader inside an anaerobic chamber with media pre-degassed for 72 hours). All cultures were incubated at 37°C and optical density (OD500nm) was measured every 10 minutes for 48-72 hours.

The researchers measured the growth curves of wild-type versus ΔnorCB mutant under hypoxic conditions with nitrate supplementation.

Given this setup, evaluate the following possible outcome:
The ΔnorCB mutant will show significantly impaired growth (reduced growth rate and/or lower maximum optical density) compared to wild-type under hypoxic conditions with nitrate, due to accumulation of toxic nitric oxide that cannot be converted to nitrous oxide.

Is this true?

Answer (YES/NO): YES